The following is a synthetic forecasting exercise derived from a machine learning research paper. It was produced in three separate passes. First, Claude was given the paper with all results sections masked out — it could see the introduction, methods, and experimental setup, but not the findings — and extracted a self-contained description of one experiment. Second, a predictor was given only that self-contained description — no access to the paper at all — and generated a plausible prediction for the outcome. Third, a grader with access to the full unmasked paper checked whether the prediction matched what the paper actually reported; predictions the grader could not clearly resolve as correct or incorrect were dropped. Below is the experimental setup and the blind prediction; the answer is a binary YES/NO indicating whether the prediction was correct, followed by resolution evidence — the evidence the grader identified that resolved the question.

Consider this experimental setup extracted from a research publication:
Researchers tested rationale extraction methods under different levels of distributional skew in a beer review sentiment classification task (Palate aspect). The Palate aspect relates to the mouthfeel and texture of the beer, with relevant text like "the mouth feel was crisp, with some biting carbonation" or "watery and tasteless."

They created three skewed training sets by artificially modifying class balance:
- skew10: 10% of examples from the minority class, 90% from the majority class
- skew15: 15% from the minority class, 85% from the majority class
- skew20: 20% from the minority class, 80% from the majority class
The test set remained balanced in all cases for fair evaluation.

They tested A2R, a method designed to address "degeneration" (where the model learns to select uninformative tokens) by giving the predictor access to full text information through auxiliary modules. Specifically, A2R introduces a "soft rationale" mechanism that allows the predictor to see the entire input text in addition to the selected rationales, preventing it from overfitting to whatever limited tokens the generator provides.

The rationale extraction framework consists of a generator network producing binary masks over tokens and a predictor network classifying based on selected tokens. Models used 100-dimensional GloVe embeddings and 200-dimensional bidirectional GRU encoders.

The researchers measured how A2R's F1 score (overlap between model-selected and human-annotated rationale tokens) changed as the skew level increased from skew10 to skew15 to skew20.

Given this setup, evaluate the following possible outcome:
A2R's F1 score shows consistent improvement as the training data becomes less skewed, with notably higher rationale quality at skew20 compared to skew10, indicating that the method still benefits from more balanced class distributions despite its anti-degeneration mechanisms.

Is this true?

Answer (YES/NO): NO